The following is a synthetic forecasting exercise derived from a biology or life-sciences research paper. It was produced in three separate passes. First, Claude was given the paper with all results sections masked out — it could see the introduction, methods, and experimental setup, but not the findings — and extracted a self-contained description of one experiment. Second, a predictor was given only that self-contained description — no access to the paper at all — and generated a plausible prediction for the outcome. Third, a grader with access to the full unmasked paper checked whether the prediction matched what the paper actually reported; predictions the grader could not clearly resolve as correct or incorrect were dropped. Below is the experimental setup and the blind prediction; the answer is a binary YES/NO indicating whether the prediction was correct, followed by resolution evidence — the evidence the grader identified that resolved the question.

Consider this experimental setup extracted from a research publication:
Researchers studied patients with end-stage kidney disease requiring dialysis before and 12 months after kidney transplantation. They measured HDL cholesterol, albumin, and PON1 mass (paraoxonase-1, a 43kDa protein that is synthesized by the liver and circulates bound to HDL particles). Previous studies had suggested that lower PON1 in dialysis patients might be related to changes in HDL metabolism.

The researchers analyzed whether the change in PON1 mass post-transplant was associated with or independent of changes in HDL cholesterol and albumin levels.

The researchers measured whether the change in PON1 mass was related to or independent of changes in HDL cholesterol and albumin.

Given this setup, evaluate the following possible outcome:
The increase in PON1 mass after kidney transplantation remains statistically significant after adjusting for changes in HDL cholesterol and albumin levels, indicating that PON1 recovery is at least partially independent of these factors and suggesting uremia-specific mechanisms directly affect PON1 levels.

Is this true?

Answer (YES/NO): YES